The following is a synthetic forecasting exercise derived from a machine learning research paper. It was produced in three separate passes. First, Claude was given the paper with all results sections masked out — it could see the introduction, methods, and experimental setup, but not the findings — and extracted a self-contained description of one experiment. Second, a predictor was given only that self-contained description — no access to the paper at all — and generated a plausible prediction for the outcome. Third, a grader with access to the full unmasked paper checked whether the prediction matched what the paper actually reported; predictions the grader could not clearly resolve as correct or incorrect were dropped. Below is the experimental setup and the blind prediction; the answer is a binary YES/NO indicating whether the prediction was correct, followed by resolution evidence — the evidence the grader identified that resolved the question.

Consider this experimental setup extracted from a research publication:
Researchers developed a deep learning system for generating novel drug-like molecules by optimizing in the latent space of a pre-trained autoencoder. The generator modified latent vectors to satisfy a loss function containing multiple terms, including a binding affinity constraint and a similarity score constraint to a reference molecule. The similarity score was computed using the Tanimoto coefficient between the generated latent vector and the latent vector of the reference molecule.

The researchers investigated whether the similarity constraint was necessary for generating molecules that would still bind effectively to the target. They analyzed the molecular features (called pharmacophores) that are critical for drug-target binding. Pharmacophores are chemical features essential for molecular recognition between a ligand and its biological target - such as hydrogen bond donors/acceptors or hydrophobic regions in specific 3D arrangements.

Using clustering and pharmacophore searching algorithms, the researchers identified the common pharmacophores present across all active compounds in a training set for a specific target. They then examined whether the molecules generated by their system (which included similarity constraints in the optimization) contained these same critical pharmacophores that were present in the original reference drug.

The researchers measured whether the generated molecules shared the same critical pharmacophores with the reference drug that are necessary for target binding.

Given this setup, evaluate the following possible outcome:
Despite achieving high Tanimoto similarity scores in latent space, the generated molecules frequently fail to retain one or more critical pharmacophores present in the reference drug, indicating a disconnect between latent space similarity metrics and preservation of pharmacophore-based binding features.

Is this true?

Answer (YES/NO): NO